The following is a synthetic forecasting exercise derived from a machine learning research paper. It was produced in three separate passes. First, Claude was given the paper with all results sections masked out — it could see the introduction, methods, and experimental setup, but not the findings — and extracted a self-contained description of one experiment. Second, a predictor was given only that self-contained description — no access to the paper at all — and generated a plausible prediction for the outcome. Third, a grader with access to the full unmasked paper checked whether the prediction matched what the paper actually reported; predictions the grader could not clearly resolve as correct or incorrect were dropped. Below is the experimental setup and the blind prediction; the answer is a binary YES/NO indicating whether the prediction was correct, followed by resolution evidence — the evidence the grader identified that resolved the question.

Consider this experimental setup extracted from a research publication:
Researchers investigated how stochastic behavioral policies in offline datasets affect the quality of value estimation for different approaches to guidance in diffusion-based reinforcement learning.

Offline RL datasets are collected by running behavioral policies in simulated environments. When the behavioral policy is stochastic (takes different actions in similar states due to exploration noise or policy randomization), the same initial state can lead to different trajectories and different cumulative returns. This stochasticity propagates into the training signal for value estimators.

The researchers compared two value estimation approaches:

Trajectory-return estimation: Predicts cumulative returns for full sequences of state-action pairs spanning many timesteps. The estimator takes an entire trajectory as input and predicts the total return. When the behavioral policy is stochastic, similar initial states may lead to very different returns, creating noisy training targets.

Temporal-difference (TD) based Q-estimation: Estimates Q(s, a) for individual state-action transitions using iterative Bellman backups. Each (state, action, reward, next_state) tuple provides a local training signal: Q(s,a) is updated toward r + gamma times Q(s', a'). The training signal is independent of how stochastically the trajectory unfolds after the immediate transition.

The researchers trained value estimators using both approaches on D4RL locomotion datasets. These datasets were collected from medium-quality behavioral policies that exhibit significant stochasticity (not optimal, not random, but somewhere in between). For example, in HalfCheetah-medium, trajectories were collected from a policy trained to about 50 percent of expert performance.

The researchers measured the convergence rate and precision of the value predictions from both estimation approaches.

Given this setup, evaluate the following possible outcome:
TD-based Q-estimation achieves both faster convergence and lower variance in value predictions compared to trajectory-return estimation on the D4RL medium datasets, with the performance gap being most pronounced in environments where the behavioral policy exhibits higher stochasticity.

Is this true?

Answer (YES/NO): NO